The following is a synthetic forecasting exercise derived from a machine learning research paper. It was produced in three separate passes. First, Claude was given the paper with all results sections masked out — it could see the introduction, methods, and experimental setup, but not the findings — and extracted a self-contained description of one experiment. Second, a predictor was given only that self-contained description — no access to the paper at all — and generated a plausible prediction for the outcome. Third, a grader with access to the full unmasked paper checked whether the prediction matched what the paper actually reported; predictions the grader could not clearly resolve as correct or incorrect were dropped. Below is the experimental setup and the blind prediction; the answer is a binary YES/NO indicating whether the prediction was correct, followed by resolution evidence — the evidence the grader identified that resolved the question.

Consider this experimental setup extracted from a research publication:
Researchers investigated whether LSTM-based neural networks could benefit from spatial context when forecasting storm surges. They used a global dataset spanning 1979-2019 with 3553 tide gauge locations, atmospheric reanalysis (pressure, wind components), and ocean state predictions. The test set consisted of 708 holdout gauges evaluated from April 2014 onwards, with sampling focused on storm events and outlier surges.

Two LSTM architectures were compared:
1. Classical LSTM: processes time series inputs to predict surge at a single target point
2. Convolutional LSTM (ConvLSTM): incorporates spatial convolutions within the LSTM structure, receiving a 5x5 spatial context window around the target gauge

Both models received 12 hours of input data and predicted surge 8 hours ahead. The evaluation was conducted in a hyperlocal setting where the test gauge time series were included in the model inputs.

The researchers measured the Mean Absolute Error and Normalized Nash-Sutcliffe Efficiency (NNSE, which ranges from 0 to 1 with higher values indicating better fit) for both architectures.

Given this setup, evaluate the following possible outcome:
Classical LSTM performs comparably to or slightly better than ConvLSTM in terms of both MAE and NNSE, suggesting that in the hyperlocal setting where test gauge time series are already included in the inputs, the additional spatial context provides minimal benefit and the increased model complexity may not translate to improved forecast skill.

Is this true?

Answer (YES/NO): NO